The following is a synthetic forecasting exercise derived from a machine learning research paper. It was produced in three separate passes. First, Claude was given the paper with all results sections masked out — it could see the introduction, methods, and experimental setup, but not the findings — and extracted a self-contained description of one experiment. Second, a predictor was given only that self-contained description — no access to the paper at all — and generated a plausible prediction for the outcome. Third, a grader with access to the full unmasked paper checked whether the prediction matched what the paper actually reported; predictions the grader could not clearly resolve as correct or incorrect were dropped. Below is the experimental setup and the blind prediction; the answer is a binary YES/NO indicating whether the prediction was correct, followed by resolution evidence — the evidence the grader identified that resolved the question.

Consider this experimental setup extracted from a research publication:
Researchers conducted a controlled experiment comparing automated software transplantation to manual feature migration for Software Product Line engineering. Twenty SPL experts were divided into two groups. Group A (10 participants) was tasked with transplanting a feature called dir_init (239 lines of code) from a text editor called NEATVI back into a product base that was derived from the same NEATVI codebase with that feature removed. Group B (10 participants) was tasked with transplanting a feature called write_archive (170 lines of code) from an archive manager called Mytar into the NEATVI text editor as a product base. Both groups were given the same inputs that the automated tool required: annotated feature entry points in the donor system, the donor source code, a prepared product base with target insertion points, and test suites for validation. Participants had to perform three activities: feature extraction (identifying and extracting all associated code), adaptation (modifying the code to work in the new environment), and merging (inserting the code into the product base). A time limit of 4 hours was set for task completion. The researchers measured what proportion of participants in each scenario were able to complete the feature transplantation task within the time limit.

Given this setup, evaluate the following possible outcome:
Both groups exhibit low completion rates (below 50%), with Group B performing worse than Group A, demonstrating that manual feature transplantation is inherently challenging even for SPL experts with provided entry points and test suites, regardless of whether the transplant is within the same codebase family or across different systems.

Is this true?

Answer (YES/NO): NO